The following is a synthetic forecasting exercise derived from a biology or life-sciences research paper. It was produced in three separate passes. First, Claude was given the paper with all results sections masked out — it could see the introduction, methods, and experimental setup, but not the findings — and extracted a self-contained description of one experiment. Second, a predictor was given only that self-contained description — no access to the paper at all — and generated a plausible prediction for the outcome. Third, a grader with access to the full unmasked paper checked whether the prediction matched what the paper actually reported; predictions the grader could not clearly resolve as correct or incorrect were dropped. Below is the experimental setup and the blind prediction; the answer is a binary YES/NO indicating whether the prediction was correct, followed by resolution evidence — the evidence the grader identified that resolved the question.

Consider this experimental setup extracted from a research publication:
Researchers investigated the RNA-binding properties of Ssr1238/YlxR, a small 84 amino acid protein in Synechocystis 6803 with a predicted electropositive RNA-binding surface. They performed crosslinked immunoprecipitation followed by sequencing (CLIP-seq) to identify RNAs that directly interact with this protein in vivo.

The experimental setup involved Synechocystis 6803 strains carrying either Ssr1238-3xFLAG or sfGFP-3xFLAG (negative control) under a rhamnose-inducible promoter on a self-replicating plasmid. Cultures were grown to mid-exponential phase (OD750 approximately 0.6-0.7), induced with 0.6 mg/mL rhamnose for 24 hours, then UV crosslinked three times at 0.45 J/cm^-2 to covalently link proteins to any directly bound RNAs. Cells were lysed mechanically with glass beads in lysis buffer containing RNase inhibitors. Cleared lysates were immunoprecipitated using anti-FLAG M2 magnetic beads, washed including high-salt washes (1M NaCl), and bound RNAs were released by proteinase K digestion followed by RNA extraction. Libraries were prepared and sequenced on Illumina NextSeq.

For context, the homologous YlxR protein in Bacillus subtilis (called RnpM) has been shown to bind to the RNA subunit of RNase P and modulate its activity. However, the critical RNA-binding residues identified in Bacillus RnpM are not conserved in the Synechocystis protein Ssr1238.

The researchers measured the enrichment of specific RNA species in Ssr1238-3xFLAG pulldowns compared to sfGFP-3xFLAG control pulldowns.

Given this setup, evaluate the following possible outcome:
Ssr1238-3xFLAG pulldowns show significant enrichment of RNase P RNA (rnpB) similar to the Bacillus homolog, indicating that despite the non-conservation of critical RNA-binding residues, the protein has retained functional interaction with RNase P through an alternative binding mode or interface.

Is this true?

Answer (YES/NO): YES